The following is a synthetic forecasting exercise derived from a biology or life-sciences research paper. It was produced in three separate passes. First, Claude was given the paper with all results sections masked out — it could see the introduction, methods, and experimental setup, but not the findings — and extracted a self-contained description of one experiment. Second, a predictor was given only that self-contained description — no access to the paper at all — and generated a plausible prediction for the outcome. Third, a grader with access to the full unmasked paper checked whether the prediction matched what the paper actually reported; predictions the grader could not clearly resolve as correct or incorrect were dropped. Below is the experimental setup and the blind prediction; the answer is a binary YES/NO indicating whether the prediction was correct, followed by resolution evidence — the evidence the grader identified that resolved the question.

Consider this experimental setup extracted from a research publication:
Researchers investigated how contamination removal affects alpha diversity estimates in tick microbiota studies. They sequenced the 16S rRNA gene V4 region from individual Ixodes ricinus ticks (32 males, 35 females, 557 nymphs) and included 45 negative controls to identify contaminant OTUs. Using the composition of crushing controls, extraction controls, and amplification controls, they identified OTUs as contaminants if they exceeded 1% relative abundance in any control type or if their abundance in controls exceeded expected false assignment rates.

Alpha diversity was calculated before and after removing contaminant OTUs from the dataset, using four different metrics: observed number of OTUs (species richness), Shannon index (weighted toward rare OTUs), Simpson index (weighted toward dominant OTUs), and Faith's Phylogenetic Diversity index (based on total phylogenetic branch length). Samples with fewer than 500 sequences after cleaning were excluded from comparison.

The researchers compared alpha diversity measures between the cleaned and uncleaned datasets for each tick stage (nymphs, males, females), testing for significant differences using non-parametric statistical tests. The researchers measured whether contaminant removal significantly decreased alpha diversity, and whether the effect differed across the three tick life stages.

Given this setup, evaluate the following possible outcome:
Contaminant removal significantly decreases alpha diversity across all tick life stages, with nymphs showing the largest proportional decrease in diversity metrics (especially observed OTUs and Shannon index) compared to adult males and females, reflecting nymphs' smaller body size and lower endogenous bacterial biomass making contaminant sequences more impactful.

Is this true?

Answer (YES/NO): NO